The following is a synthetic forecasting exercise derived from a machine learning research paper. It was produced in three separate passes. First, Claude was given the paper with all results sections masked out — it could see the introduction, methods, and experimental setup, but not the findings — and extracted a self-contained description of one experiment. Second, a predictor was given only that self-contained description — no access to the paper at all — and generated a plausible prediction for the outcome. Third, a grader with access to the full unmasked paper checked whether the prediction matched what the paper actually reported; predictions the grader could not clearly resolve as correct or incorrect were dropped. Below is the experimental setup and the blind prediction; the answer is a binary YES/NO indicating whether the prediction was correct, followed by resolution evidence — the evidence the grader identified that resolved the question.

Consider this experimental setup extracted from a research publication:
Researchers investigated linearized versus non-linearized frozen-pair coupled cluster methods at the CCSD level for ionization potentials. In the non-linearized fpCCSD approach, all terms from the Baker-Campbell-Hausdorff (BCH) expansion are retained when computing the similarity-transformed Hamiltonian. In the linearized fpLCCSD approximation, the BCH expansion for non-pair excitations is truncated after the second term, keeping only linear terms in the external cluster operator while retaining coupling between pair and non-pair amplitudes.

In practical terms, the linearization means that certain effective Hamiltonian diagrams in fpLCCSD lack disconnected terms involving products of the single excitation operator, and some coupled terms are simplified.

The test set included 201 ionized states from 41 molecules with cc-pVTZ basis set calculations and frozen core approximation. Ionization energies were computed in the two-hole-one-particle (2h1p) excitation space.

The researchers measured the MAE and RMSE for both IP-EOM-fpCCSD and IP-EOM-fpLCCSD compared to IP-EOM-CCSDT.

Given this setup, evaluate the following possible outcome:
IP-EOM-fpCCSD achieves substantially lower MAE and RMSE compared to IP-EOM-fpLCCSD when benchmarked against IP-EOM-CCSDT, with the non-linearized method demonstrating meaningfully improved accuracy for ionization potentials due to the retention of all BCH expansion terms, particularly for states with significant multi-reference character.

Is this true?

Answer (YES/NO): NO